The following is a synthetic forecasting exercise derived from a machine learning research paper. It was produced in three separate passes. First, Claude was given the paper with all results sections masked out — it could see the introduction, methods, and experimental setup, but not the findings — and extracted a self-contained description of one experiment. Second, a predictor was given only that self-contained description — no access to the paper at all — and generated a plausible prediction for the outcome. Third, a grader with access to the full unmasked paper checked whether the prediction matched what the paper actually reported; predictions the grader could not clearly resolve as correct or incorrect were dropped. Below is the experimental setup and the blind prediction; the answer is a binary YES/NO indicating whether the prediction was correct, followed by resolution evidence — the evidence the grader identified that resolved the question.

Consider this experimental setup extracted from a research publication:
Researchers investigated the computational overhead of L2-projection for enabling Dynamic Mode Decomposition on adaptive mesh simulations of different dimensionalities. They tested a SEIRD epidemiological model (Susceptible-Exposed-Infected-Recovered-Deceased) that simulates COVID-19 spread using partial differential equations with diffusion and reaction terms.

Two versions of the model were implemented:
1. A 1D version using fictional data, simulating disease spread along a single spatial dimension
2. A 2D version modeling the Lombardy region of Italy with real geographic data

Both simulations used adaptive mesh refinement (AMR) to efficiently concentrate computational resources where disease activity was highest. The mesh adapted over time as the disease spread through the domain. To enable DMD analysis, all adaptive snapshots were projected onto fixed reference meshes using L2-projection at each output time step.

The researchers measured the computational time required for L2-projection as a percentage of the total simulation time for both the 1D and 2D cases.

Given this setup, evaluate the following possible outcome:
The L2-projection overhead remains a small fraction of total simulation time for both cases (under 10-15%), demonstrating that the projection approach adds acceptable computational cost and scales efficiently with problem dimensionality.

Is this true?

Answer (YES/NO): YES